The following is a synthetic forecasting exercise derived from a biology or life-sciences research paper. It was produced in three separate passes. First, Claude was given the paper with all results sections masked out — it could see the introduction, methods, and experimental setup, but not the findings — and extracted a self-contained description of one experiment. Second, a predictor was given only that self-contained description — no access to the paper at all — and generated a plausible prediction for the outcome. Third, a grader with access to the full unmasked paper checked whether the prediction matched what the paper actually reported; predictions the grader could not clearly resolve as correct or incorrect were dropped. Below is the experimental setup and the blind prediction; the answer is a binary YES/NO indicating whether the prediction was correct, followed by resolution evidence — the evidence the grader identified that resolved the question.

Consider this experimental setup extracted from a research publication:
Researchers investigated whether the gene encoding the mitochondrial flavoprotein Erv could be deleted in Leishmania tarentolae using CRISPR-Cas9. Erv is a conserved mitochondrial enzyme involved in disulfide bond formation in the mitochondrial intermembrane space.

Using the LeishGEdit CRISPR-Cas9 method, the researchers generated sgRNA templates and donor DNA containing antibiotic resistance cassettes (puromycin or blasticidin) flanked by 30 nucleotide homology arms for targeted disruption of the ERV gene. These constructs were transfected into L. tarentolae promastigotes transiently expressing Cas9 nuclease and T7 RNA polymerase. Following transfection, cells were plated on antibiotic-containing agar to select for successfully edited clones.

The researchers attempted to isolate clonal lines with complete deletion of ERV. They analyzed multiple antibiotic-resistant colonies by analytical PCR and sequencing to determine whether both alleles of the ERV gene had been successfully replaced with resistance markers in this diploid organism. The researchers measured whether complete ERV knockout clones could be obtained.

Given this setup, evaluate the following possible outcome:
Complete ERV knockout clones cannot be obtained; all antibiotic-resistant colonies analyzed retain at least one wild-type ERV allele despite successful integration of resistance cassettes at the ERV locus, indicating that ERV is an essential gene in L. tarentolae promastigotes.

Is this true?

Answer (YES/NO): NO